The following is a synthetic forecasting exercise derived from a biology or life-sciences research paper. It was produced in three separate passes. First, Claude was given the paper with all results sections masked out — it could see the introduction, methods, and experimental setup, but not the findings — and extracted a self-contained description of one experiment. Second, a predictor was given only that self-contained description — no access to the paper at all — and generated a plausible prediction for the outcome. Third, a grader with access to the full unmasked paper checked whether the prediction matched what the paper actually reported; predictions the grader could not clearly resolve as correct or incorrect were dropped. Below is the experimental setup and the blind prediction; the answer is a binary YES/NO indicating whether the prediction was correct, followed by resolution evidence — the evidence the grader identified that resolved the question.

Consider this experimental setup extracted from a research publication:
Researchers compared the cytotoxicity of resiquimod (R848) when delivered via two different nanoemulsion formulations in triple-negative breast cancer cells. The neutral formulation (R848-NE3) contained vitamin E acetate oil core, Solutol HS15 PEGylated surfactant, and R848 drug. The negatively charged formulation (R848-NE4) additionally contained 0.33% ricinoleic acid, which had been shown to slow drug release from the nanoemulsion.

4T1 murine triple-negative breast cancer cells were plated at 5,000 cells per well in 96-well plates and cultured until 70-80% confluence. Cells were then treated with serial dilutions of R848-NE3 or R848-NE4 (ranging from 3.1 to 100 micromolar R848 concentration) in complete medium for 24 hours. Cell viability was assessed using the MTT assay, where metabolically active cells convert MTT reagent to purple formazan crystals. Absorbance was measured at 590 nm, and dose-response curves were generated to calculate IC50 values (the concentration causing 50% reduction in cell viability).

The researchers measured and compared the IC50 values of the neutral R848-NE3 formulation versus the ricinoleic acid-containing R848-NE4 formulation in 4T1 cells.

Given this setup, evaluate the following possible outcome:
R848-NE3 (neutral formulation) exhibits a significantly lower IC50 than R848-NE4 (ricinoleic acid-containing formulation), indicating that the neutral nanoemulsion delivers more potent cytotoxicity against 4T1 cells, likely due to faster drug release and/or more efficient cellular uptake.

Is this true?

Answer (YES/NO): NO